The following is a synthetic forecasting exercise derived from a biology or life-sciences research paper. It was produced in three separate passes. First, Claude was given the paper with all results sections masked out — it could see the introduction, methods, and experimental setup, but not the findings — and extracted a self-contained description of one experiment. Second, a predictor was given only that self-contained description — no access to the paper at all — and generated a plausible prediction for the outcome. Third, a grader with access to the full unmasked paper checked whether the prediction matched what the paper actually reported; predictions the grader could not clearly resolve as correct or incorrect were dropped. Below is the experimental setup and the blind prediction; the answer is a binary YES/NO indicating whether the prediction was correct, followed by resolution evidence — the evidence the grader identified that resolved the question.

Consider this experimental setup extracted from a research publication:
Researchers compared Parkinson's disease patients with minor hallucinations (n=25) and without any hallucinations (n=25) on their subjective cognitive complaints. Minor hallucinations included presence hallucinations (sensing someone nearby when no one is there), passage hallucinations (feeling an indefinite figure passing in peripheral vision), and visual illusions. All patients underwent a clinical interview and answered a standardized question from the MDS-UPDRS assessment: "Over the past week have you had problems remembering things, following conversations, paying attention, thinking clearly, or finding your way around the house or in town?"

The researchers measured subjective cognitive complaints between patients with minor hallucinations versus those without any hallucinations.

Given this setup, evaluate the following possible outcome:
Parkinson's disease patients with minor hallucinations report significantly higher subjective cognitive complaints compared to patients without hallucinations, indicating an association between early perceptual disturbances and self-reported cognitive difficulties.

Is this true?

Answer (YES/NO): YES